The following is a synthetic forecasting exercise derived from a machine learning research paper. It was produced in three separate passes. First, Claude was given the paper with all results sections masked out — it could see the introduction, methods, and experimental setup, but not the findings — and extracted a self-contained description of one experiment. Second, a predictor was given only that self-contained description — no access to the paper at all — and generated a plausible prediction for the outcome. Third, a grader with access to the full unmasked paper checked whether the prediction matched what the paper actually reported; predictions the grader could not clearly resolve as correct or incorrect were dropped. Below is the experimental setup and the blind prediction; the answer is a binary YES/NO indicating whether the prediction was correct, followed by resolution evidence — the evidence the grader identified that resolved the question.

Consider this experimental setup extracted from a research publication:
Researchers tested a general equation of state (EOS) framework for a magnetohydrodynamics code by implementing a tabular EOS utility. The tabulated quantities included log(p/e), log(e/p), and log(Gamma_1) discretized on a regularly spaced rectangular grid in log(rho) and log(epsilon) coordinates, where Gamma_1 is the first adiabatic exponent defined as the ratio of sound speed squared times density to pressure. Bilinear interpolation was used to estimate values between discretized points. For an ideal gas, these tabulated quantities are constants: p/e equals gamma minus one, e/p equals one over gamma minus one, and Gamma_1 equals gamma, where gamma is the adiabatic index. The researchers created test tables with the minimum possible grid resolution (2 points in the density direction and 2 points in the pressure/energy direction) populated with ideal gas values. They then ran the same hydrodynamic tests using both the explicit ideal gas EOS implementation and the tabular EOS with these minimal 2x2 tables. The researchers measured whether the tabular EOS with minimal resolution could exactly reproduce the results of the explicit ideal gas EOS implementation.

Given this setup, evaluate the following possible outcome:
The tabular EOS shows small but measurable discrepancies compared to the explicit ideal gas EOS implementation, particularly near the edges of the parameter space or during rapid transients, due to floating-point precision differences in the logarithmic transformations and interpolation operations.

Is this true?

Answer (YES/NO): NO